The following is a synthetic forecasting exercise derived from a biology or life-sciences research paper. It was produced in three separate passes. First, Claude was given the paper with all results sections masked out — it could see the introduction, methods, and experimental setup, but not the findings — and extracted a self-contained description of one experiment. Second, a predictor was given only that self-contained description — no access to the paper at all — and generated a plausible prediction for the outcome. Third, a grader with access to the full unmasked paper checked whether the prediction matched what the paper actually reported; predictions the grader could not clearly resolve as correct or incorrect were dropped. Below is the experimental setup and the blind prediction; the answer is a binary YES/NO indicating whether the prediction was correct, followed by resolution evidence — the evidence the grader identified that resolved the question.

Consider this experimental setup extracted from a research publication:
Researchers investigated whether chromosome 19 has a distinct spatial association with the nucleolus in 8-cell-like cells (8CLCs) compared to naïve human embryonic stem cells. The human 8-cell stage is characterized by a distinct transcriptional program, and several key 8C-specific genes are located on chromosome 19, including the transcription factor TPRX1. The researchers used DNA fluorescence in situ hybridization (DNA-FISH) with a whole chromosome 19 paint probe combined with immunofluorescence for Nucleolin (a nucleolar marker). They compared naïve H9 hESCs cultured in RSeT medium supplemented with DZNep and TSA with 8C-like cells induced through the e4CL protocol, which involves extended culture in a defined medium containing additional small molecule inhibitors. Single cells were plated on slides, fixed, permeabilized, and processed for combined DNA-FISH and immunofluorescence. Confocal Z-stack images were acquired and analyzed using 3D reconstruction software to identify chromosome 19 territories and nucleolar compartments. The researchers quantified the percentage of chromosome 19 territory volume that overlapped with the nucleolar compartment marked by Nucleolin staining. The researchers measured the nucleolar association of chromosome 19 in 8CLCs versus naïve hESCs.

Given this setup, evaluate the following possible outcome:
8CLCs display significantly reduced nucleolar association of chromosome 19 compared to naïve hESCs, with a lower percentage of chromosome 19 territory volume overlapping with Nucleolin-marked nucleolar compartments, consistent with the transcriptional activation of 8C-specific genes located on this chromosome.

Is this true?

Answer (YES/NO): YES